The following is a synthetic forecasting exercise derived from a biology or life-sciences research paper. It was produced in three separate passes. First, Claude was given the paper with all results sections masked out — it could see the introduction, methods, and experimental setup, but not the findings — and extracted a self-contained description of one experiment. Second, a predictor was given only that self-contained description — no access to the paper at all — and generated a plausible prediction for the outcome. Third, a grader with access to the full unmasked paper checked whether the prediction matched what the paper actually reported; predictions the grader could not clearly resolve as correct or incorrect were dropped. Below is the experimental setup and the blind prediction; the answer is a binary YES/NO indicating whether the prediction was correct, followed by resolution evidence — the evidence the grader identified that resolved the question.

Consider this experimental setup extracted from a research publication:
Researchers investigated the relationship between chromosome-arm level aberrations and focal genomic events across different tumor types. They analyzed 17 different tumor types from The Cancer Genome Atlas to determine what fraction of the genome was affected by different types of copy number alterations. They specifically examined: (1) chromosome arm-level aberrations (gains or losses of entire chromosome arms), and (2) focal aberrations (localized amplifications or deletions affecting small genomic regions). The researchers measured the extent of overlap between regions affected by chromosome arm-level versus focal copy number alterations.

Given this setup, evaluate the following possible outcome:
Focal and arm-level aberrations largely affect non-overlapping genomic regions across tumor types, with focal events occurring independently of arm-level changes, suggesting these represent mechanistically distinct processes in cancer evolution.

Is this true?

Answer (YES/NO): YES